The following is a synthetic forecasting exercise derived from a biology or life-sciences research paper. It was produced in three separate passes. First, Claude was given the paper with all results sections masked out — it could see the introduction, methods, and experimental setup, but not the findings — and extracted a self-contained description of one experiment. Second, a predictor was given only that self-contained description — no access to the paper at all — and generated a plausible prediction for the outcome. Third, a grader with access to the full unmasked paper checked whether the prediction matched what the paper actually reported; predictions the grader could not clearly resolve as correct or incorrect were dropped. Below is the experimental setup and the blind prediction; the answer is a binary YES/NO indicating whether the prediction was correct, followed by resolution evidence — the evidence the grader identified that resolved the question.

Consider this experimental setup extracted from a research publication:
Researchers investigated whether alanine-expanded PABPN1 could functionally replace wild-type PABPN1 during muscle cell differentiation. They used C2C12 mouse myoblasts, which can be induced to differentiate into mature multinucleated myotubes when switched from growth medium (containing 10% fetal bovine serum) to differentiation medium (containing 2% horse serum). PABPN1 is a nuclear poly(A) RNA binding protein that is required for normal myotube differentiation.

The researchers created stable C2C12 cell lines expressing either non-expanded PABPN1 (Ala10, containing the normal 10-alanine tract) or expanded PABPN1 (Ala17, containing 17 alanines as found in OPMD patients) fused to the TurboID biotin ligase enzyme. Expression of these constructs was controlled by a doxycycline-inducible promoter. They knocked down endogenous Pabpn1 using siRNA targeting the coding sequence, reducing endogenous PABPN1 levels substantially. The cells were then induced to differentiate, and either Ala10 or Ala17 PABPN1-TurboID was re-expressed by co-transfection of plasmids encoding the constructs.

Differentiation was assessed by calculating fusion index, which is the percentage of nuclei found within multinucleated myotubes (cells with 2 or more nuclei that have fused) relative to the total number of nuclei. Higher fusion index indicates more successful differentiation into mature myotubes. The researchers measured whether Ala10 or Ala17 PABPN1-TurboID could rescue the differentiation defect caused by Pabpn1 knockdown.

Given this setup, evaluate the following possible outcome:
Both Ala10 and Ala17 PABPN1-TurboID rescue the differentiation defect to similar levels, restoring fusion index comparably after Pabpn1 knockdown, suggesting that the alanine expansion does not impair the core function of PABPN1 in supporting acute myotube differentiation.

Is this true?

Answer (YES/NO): NO